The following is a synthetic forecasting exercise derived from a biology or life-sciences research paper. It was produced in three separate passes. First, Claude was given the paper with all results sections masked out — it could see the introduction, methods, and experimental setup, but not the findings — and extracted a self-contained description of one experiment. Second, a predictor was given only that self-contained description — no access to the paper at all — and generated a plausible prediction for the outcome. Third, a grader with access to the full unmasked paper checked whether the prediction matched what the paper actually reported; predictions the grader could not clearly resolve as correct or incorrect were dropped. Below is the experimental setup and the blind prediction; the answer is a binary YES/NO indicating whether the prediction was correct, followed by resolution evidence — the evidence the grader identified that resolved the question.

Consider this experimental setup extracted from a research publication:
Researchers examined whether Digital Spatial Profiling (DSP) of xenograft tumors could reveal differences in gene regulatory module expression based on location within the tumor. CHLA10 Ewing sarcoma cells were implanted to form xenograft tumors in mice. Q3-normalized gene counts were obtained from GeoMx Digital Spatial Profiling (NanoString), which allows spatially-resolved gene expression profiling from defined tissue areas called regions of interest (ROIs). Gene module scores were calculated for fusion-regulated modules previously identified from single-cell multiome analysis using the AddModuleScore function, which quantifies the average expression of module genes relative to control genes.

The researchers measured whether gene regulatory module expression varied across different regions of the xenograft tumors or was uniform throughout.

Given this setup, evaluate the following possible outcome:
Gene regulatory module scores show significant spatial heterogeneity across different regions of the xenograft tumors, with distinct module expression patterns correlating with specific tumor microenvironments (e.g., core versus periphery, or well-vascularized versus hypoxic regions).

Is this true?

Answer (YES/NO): YES